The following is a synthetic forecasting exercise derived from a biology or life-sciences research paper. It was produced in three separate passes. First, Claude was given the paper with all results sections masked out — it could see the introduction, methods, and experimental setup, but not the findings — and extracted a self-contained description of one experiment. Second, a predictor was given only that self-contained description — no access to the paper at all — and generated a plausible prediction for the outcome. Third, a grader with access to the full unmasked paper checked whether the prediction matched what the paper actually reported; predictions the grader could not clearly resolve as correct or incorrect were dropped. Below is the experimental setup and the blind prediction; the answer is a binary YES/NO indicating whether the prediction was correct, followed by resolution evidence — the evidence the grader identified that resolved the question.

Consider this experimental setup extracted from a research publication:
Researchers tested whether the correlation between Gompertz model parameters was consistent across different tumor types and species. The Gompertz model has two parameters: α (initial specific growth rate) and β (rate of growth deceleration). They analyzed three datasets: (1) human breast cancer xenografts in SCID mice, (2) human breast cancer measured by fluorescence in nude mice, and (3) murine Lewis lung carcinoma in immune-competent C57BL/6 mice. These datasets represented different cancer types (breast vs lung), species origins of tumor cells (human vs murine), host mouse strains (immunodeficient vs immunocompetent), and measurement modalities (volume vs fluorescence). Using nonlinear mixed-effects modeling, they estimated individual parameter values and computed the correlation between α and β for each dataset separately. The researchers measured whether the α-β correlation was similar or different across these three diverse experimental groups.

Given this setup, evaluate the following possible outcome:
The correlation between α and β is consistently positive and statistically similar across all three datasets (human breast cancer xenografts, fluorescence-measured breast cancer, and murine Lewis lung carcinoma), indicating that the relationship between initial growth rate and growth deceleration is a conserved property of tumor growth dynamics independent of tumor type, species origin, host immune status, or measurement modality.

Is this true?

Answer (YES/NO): YES